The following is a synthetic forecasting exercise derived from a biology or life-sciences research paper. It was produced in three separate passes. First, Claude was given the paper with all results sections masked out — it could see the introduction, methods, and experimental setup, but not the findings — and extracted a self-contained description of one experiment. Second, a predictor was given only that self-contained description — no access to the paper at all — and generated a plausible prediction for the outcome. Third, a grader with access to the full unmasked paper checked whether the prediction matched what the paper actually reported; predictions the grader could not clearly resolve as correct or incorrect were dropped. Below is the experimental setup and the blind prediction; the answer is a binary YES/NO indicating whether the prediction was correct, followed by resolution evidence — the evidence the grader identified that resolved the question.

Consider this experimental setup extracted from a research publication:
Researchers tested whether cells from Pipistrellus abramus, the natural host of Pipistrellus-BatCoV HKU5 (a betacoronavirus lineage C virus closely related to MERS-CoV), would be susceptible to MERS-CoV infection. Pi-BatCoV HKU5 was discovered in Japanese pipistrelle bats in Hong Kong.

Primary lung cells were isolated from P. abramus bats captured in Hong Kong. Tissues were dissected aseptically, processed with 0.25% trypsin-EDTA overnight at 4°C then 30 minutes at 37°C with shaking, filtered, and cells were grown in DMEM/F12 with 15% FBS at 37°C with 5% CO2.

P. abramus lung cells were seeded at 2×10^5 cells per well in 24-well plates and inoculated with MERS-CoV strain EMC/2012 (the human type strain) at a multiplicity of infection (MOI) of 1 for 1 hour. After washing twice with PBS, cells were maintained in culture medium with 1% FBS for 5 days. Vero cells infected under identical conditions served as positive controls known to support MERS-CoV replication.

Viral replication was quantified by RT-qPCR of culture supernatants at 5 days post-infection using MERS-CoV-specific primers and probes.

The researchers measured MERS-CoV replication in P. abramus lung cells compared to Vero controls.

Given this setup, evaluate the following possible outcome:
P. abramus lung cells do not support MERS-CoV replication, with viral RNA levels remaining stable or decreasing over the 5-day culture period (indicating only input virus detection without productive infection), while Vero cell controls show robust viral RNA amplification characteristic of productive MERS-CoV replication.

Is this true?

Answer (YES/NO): YES